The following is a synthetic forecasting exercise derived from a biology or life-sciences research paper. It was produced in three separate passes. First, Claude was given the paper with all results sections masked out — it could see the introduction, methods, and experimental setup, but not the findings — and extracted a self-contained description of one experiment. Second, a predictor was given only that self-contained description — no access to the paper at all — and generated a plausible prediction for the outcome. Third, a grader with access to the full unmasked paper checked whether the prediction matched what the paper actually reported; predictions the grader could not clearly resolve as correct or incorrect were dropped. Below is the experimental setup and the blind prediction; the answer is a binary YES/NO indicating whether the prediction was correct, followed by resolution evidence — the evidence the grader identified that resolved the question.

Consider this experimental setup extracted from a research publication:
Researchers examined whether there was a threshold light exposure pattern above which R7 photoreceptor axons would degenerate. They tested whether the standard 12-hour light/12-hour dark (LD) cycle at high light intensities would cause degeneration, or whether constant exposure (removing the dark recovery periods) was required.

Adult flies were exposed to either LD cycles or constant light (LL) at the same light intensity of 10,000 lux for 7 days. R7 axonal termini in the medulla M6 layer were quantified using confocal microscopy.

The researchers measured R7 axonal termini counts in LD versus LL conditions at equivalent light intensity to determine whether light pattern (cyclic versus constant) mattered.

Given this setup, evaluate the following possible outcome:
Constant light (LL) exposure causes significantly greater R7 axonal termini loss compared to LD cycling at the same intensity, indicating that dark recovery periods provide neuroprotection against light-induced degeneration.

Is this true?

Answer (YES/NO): YES